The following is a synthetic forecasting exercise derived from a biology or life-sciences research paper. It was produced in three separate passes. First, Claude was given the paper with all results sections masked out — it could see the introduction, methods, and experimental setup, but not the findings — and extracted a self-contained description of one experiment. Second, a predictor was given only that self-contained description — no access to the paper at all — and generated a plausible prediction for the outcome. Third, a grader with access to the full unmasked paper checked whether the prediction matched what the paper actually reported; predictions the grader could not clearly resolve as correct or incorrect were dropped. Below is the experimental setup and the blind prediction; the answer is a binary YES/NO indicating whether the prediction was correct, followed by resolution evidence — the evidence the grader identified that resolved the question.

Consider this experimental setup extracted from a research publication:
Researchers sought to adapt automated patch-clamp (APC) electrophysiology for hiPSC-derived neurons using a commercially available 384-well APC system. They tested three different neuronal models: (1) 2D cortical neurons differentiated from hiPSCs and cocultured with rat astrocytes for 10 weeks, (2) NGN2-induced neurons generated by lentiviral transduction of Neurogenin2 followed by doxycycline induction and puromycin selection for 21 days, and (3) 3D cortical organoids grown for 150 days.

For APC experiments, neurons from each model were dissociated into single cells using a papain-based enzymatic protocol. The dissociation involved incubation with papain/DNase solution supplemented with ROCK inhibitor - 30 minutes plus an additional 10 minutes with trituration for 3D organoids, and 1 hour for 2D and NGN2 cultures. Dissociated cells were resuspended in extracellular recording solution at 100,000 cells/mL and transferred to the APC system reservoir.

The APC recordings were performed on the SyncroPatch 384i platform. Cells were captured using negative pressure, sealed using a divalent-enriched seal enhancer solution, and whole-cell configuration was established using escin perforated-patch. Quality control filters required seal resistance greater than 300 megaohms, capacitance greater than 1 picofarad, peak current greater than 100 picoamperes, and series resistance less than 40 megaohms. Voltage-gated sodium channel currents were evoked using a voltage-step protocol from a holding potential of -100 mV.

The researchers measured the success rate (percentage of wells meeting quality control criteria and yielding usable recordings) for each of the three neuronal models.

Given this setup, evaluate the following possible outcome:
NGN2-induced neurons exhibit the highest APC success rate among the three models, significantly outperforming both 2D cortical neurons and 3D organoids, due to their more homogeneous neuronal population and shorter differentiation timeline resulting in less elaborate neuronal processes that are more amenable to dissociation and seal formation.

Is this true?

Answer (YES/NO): YES